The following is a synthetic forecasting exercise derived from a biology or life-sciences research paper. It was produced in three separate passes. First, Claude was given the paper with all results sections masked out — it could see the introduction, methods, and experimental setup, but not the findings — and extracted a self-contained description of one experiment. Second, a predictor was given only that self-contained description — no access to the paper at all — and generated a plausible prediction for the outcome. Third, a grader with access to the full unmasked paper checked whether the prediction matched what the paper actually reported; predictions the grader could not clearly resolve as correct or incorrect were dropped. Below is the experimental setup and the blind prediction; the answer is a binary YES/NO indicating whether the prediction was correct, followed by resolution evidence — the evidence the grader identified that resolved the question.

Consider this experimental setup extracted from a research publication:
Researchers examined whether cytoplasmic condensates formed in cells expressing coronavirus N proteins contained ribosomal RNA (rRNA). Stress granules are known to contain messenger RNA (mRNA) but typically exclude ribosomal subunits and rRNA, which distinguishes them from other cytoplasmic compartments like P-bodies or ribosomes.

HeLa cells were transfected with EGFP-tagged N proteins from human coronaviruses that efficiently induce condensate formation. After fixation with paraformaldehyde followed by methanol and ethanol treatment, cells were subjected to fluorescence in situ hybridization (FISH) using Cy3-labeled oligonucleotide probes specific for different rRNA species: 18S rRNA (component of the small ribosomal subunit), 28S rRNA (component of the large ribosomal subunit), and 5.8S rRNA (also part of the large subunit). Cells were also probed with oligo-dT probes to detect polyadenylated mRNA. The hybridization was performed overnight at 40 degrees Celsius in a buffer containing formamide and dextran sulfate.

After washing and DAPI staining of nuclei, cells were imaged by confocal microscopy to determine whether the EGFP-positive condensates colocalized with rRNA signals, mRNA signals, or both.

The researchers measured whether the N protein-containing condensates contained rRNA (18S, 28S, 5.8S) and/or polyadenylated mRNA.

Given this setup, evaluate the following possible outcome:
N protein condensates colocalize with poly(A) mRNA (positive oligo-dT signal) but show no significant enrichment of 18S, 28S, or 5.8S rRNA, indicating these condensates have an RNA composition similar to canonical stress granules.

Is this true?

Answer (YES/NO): NO